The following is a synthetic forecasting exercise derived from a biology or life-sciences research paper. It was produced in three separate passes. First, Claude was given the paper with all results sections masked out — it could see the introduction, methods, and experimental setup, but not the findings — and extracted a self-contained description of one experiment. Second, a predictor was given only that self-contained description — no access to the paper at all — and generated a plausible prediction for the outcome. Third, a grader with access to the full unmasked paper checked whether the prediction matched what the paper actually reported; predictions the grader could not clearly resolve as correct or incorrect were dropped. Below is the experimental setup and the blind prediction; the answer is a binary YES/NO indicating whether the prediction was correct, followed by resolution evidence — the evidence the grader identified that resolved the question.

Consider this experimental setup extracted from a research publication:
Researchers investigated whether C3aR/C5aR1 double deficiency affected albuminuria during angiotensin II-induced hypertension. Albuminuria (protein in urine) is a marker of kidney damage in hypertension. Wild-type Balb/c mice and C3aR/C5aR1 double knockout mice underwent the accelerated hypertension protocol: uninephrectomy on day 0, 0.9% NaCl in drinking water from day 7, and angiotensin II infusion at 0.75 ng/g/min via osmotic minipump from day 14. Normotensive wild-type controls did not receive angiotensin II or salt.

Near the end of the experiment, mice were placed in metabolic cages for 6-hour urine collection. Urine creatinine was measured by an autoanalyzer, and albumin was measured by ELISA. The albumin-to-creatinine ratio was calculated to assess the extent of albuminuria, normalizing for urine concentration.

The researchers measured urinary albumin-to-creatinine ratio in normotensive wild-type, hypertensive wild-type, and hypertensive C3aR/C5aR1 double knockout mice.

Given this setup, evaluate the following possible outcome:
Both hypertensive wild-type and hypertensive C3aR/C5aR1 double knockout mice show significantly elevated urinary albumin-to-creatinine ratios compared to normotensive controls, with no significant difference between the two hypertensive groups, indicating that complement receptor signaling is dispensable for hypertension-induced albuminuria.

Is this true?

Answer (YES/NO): YES